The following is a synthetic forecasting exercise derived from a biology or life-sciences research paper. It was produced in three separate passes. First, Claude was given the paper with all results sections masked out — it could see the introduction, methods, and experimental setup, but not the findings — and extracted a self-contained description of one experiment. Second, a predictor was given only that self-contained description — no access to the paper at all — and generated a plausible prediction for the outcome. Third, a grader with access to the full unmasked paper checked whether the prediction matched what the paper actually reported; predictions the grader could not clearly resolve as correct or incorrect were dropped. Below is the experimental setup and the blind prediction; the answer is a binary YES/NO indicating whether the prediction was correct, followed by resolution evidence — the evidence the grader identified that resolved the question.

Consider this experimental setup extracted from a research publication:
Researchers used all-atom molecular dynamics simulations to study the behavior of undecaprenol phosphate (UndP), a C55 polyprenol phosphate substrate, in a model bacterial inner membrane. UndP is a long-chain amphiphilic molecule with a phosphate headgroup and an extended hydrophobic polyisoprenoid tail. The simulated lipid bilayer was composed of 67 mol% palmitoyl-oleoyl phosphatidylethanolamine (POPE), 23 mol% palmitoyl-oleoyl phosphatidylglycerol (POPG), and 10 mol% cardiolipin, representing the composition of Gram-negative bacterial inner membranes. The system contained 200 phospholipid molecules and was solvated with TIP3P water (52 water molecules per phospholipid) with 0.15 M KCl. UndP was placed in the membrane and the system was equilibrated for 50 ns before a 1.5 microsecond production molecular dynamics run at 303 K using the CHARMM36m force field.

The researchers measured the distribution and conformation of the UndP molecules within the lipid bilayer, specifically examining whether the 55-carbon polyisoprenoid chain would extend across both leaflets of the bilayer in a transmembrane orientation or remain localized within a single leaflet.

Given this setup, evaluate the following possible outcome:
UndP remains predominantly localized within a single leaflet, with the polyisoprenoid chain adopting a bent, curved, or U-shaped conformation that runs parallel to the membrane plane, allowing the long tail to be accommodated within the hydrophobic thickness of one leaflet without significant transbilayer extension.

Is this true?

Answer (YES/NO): YES